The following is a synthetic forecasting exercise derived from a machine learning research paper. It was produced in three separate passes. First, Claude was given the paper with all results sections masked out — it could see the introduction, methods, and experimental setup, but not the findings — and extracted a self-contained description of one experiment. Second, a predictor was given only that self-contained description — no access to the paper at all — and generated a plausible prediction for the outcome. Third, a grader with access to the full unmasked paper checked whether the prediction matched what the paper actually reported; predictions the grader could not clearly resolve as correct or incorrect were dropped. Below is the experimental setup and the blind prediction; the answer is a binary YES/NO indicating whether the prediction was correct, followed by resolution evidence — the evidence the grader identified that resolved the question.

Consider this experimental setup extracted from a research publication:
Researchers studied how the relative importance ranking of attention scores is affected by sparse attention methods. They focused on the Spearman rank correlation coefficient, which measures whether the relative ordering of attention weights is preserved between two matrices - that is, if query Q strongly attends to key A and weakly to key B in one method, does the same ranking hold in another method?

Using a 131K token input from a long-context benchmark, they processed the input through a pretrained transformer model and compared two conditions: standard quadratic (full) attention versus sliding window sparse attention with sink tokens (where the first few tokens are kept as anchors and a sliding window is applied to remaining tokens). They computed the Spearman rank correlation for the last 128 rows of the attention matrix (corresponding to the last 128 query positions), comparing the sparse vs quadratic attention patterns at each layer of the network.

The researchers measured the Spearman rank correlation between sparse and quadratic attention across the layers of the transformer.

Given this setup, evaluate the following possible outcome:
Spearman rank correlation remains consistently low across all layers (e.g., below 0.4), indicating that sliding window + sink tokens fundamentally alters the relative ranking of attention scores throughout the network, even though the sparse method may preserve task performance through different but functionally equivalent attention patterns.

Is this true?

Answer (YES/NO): NO